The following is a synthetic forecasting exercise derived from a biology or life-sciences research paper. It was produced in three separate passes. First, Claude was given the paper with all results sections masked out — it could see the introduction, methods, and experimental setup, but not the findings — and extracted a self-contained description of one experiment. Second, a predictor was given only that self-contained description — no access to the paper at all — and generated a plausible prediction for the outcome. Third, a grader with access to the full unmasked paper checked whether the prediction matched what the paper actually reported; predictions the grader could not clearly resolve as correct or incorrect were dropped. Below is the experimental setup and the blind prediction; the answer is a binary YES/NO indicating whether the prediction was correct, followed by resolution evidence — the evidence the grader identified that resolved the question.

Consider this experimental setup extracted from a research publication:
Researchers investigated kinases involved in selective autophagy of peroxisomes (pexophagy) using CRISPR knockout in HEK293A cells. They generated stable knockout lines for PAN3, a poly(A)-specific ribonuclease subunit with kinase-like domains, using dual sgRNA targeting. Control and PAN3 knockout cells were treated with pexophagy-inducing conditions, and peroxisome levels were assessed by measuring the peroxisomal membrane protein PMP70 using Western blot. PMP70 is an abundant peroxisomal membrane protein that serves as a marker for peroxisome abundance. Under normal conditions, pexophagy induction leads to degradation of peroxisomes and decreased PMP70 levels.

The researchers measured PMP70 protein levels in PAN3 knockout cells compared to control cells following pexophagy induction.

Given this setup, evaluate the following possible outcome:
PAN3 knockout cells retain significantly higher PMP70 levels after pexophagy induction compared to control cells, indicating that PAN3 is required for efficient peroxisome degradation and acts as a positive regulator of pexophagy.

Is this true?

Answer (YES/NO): YES